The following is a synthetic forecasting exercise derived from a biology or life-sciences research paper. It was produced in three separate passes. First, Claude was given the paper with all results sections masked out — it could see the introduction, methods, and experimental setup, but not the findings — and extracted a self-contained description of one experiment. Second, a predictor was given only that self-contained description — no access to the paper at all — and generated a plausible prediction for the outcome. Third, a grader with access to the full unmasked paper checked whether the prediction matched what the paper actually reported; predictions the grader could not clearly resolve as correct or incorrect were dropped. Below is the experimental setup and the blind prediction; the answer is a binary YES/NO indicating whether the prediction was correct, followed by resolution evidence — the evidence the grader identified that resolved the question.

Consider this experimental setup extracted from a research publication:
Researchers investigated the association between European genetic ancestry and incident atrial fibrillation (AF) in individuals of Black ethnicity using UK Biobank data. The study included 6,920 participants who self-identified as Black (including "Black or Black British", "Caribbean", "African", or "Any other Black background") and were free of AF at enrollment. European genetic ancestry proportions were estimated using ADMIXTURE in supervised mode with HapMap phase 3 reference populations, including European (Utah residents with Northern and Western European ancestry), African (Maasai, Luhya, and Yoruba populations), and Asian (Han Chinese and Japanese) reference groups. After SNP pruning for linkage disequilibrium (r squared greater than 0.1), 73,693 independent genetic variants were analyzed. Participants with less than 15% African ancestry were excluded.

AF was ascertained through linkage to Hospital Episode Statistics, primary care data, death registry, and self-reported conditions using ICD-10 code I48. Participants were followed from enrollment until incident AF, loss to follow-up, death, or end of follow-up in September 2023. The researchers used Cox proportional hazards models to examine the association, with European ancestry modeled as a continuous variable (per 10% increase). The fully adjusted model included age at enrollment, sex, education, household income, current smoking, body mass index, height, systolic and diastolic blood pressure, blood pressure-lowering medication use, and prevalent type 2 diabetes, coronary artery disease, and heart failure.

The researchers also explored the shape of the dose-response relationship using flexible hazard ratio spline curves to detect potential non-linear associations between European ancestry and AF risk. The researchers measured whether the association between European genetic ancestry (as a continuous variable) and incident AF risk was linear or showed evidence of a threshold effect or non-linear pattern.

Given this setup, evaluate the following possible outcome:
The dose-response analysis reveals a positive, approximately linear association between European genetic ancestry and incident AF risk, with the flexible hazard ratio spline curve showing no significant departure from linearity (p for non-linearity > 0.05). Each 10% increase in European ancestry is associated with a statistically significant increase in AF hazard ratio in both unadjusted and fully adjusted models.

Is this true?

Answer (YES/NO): NO